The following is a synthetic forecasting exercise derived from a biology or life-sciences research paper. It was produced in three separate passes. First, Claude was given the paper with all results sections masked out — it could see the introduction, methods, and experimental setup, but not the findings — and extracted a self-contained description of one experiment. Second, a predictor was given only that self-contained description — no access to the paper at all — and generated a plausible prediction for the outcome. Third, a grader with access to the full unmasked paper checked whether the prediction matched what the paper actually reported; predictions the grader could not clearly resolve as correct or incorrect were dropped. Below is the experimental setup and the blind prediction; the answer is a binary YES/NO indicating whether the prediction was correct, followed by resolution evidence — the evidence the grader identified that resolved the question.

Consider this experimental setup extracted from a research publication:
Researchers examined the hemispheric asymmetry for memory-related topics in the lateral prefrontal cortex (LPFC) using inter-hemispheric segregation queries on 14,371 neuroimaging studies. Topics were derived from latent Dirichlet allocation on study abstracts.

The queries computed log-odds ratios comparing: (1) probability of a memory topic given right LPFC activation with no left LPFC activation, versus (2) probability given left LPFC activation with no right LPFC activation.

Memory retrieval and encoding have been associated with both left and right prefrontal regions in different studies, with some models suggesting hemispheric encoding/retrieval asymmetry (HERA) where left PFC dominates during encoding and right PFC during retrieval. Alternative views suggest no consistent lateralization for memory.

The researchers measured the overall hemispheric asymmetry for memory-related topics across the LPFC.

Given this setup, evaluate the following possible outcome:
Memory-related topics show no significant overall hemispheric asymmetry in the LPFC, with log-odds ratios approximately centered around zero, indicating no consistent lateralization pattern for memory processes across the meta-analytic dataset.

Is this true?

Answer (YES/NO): NO